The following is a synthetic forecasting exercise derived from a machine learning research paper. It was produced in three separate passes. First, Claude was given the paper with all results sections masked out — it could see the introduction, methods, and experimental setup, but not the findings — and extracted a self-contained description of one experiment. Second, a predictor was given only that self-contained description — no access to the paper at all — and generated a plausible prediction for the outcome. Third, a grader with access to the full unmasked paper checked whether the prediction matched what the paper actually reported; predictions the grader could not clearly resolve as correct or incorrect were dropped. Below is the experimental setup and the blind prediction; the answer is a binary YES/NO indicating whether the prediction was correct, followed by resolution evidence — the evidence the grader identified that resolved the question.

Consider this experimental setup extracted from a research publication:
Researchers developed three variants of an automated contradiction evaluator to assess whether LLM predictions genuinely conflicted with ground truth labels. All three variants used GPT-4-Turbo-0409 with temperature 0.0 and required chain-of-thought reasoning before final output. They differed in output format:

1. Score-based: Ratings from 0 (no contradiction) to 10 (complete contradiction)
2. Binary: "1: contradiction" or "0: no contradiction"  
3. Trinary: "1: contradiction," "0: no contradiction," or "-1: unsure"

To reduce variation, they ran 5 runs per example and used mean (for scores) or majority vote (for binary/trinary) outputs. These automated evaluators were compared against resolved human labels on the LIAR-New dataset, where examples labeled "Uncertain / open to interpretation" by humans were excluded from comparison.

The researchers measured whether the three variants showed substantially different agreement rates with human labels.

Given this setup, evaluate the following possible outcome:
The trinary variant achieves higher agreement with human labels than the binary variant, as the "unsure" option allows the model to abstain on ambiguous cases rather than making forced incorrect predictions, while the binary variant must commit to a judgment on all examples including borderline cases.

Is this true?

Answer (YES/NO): NO